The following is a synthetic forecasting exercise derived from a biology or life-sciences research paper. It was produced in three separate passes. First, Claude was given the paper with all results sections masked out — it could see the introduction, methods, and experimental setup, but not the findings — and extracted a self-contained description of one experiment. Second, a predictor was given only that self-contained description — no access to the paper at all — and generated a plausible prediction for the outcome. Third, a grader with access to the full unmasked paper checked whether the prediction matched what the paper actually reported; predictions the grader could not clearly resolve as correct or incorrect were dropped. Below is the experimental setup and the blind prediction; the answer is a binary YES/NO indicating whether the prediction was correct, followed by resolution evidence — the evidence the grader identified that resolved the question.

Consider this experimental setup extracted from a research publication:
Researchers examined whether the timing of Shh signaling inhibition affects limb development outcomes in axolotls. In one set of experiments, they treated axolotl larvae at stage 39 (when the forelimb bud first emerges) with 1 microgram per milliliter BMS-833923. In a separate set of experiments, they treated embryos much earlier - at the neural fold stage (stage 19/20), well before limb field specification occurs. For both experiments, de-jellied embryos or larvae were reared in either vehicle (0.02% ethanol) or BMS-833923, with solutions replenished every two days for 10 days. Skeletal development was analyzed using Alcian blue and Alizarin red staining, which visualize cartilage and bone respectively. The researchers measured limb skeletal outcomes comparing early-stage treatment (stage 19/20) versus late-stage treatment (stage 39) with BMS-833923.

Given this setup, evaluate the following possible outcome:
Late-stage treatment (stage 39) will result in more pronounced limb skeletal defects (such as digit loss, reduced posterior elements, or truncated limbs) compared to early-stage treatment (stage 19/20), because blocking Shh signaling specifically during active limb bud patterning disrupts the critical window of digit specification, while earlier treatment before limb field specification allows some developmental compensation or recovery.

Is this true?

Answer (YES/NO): NO